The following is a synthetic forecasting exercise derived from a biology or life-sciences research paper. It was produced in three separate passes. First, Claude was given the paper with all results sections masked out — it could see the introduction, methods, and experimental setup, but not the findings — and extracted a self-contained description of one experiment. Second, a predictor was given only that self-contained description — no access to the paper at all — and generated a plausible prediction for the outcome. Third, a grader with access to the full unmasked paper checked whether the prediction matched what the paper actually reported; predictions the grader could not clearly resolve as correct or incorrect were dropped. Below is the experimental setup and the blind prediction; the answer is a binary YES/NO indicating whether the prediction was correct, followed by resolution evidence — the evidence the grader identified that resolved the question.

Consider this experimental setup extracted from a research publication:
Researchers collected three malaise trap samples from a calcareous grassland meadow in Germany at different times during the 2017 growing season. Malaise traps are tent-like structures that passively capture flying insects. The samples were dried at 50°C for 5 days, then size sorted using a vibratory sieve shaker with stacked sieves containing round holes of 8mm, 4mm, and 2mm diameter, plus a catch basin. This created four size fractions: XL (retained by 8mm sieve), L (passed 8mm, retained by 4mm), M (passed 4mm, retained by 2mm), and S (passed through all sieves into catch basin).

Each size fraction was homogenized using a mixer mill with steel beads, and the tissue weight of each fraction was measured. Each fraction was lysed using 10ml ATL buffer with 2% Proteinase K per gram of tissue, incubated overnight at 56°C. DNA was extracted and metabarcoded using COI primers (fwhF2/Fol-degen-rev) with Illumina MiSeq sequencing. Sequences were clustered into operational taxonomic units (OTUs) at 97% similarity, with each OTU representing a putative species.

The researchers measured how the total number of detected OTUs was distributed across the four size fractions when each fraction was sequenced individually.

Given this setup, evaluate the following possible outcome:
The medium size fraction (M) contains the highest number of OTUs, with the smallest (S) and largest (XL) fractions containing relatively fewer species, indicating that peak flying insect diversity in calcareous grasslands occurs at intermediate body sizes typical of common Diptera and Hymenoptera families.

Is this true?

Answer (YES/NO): NO